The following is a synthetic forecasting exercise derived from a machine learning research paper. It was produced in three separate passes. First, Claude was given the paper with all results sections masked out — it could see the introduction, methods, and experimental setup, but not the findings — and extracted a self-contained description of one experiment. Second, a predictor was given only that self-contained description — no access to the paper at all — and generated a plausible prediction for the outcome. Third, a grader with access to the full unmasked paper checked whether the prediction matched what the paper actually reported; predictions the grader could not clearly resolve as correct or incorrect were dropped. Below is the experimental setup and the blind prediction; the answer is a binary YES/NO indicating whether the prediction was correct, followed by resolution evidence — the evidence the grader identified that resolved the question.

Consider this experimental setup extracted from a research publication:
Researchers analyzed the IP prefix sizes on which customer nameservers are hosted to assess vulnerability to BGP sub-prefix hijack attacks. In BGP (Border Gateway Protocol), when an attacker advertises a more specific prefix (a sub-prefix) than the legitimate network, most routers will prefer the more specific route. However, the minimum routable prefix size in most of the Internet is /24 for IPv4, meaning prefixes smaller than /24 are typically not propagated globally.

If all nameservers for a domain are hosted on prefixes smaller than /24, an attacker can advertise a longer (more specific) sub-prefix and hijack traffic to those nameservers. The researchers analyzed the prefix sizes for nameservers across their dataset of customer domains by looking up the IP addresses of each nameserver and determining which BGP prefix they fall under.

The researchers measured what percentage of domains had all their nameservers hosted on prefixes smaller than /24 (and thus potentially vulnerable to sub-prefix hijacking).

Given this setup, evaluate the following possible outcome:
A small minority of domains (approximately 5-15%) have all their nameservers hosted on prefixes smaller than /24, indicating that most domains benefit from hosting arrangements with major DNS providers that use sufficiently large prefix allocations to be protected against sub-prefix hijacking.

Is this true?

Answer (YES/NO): NO